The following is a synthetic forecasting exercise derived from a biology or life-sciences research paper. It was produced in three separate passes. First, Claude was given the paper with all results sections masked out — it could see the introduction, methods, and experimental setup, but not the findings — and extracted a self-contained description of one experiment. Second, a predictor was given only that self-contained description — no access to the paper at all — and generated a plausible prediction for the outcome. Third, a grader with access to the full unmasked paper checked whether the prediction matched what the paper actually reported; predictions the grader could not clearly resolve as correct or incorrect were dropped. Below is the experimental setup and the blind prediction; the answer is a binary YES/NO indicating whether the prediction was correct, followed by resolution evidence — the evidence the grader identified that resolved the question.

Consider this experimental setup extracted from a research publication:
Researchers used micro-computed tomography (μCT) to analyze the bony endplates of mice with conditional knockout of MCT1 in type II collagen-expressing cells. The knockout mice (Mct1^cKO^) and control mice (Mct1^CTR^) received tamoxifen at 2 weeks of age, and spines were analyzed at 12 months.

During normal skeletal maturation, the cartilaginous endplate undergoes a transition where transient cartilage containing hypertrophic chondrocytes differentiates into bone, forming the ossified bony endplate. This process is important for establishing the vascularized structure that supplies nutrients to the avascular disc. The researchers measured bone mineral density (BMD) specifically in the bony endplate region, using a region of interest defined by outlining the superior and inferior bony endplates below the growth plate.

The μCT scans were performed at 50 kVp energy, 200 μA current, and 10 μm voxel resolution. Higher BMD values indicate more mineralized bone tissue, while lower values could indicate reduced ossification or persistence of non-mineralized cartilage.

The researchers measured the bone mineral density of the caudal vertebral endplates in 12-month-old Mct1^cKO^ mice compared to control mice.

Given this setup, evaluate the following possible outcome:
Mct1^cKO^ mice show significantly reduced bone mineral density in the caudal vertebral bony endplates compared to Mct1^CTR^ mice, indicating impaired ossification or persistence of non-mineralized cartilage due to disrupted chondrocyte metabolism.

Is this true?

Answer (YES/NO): YES